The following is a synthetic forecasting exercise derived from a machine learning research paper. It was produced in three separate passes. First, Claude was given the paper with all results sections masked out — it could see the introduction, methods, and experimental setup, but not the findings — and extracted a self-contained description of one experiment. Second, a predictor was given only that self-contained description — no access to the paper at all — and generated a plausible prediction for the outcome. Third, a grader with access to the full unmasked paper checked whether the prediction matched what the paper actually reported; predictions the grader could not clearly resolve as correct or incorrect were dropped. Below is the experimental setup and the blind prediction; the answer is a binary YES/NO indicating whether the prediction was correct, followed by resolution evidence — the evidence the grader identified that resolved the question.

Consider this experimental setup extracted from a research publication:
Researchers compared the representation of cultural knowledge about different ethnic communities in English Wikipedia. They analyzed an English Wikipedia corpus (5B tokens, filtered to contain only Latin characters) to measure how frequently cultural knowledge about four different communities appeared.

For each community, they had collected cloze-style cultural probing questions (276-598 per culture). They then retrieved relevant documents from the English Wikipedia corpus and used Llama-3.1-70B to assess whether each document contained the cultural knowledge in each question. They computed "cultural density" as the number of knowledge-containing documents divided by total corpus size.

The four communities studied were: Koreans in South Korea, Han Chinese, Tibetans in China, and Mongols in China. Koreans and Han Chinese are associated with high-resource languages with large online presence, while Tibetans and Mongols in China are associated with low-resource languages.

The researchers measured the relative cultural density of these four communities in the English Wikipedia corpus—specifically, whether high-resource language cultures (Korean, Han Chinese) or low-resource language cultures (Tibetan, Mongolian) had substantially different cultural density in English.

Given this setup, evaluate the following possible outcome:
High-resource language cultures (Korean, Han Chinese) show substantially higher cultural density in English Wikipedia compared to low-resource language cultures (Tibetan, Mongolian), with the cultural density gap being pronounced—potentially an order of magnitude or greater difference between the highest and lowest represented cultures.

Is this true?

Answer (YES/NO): NO